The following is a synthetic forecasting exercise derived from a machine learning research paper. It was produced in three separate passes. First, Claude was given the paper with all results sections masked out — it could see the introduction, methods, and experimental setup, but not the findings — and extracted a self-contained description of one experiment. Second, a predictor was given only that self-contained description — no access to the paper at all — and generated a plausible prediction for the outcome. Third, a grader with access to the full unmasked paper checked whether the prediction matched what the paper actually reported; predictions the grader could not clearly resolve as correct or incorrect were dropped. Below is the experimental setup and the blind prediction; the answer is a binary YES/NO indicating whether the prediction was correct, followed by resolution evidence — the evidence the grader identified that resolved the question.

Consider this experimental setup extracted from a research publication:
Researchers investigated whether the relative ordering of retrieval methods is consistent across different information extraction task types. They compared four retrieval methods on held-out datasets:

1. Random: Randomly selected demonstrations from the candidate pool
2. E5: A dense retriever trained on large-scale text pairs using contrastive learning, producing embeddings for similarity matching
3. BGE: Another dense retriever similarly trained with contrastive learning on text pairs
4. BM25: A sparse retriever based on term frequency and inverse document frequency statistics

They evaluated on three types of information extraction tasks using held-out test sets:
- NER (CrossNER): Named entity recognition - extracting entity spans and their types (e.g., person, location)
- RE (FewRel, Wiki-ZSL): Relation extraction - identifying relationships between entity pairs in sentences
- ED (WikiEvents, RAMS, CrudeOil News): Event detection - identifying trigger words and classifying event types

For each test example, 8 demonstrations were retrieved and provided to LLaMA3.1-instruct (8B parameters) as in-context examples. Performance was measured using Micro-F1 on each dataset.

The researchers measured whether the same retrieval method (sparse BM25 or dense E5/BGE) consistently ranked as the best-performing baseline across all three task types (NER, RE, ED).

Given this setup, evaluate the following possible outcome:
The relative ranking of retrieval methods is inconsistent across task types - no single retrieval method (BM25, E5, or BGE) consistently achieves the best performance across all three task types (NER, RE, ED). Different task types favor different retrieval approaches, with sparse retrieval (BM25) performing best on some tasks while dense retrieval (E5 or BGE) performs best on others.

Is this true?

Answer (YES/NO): YES